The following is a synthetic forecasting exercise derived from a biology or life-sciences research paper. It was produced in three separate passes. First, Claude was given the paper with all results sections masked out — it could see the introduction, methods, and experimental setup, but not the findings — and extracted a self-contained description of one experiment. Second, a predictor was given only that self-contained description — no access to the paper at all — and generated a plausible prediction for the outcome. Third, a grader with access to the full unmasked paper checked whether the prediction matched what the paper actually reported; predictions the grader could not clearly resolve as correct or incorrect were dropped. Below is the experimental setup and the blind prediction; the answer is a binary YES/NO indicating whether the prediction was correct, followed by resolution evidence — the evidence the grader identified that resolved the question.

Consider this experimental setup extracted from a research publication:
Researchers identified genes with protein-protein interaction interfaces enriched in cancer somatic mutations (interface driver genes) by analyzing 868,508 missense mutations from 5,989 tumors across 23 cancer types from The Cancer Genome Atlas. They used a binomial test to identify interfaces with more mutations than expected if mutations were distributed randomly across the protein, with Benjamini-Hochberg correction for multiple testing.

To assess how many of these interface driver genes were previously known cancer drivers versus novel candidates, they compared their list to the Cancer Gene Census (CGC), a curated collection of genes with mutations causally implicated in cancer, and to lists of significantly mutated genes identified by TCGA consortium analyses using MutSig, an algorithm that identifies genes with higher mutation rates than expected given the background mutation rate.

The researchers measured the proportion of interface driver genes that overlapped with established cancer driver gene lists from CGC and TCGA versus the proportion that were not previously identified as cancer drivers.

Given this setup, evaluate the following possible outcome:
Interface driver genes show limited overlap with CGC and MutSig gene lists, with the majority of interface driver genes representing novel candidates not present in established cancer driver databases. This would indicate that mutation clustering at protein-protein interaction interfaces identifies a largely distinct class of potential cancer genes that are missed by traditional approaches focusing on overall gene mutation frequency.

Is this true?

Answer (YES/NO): NO